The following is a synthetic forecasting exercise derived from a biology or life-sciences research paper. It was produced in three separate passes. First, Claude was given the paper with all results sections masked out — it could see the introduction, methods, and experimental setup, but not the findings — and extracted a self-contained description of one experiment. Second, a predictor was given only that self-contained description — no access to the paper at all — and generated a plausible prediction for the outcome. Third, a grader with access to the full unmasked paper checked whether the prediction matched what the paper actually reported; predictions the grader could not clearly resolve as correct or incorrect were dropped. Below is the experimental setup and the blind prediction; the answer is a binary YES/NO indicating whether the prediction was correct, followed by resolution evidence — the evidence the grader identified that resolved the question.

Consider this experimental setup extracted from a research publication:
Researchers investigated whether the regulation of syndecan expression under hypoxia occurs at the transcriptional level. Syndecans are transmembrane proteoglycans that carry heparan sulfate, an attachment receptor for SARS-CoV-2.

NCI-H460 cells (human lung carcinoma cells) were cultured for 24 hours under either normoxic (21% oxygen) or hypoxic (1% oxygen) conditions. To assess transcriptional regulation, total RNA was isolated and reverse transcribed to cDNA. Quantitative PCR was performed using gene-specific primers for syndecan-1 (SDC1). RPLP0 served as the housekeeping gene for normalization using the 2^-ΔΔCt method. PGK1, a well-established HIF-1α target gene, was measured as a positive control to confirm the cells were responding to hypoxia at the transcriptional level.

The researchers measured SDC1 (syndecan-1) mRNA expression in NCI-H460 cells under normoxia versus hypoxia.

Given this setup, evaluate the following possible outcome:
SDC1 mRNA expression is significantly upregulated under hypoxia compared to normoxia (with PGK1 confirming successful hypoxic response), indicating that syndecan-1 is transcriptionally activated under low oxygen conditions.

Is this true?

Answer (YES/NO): NO